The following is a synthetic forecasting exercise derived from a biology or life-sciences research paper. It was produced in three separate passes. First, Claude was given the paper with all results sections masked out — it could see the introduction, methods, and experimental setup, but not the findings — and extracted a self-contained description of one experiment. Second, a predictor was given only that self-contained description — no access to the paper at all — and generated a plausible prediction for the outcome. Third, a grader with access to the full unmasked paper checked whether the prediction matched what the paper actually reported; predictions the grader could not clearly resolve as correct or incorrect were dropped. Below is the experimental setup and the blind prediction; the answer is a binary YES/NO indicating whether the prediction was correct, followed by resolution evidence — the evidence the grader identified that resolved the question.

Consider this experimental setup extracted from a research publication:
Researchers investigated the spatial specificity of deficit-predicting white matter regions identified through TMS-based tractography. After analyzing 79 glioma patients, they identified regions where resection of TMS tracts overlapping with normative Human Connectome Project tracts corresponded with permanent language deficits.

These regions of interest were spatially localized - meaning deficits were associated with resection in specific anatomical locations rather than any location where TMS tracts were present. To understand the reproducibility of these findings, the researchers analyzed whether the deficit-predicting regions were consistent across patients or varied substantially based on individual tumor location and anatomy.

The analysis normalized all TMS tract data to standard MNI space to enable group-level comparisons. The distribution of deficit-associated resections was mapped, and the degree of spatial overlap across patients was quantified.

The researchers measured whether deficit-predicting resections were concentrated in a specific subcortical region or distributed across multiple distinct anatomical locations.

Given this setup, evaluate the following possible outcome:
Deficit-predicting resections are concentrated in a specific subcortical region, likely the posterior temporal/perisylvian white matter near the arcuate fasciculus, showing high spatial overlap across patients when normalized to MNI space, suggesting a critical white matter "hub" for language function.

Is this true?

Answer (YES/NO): NO